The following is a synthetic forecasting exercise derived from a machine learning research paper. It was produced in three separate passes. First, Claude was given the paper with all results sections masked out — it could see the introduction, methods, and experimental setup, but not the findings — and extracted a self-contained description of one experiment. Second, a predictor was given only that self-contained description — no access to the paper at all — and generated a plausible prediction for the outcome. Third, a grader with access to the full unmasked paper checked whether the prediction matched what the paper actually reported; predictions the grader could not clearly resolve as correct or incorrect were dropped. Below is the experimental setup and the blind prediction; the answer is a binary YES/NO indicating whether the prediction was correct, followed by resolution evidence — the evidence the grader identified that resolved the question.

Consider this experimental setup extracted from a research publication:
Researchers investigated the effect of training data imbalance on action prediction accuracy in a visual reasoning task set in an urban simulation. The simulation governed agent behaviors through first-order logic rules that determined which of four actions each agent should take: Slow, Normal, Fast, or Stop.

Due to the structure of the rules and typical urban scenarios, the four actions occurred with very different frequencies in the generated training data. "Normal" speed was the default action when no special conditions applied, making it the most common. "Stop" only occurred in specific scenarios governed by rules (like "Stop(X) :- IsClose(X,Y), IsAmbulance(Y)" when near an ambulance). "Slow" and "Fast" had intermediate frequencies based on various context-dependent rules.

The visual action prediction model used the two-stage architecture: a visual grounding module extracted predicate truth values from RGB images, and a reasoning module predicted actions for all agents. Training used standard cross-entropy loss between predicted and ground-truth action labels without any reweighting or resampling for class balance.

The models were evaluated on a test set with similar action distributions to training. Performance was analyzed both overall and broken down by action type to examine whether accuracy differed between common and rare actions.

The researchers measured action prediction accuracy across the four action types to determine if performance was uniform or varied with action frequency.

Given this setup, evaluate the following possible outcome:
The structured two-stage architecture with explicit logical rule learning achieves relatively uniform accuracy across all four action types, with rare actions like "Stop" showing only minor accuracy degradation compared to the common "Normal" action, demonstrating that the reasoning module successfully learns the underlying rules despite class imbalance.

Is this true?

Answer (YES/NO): NO